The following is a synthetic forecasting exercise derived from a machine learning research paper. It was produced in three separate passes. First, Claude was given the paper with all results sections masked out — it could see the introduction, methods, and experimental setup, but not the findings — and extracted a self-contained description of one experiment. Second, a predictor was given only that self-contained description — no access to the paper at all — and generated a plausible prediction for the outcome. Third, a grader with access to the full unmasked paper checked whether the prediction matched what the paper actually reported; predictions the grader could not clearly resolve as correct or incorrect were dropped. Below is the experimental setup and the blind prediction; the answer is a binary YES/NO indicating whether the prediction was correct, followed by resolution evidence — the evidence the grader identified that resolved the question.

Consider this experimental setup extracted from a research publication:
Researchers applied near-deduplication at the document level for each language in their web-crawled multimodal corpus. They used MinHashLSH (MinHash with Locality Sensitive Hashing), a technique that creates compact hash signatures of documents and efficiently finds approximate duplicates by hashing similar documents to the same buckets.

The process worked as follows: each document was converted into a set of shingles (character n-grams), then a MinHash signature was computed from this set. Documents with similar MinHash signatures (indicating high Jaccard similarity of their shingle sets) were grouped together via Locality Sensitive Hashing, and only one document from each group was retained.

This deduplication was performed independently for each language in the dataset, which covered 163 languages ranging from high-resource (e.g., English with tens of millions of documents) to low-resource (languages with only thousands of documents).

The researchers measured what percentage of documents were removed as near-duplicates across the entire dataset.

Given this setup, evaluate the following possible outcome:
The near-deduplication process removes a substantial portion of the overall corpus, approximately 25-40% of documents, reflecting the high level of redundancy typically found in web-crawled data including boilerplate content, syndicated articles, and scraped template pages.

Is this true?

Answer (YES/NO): NO